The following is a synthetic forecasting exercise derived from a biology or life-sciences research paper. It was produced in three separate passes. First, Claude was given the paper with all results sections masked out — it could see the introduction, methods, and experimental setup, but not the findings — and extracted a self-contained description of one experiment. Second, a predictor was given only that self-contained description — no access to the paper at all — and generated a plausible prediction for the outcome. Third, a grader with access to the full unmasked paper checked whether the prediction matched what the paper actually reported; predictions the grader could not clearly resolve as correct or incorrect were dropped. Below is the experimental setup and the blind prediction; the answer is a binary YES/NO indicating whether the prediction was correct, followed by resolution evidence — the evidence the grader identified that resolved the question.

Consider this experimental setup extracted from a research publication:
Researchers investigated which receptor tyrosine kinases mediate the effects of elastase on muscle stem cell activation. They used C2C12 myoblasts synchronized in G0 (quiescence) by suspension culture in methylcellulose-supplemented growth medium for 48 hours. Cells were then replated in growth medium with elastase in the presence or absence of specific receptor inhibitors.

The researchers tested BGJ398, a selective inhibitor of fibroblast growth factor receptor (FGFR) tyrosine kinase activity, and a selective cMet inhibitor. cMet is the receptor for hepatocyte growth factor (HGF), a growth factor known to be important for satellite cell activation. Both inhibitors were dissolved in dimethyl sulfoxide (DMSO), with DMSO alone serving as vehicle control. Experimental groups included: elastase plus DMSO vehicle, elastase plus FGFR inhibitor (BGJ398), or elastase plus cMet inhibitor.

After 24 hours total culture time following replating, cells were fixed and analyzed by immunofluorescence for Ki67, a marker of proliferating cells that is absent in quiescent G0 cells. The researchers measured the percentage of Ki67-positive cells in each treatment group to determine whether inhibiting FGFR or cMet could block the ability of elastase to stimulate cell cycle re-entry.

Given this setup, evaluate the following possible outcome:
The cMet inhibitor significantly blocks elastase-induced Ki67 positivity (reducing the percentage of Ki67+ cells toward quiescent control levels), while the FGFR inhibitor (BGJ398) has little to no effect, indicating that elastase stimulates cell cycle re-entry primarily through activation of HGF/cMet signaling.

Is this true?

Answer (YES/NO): NO